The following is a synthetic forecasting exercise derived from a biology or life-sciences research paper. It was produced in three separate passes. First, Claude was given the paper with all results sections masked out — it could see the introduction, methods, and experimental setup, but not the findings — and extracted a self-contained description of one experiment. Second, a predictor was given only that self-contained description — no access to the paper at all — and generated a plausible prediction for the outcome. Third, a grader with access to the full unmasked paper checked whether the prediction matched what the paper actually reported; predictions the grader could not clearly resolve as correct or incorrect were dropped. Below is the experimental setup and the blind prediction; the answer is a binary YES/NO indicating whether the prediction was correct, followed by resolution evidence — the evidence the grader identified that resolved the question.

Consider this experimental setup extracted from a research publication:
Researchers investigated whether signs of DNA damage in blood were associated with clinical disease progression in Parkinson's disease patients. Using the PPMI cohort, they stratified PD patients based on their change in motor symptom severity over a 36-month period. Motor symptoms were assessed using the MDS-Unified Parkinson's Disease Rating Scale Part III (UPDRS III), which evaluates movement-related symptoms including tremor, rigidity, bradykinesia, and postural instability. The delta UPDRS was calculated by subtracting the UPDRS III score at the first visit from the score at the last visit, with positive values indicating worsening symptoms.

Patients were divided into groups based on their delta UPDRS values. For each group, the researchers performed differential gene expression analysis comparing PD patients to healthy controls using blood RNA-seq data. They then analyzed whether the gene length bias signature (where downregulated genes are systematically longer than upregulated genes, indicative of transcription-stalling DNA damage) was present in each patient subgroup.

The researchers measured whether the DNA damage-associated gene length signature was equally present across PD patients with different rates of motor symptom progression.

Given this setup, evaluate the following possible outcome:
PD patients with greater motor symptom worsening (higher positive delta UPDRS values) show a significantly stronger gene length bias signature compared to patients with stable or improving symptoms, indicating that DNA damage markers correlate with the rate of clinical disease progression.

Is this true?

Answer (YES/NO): YES